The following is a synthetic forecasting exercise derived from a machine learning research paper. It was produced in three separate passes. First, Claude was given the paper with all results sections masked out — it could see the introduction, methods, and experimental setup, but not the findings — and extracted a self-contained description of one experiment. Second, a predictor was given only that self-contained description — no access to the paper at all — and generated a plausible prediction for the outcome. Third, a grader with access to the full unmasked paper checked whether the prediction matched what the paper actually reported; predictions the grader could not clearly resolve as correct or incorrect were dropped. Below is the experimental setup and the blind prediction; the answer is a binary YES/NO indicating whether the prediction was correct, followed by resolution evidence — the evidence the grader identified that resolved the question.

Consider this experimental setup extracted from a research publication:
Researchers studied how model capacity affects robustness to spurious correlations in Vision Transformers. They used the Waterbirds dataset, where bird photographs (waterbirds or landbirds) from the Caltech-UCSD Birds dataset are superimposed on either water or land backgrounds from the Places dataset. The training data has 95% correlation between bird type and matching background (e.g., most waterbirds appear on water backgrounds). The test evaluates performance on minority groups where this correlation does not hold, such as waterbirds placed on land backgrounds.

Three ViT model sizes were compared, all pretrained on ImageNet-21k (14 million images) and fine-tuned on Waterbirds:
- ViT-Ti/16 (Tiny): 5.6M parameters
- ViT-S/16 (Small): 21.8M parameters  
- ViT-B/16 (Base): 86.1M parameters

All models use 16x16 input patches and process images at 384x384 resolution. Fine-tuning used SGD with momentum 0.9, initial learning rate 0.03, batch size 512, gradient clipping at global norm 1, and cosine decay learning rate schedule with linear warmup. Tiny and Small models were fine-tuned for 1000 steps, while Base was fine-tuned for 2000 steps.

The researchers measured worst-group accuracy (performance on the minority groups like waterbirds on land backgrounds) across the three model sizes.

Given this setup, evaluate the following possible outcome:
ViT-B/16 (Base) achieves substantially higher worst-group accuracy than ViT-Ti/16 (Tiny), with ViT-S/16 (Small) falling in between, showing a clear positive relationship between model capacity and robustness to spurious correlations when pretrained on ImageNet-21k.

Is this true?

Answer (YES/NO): YES